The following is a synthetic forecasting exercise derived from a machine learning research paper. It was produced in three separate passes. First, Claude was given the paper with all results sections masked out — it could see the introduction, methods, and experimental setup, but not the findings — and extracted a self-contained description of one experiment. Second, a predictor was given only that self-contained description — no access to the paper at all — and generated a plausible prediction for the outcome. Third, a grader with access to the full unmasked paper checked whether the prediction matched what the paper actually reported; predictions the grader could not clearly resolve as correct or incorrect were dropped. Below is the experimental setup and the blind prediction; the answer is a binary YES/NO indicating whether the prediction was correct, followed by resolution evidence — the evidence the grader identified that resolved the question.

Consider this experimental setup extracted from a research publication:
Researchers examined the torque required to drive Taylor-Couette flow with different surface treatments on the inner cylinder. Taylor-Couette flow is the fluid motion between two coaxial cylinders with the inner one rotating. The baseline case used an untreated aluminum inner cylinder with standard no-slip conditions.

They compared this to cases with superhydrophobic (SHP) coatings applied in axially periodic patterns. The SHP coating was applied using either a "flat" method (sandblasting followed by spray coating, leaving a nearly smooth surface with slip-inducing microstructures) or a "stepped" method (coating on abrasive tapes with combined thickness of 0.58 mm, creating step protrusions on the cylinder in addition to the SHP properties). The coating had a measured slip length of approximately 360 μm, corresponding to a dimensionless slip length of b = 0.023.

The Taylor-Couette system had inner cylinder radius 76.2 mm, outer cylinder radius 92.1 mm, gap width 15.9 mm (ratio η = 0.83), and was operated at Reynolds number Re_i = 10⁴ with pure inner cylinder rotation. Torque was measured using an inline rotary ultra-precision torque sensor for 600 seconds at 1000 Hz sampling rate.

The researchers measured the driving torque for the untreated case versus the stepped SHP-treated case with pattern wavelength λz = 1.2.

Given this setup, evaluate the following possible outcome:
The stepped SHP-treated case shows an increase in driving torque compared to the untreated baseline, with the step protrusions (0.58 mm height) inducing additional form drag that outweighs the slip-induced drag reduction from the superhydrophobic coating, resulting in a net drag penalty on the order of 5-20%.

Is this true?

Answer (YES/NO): NO